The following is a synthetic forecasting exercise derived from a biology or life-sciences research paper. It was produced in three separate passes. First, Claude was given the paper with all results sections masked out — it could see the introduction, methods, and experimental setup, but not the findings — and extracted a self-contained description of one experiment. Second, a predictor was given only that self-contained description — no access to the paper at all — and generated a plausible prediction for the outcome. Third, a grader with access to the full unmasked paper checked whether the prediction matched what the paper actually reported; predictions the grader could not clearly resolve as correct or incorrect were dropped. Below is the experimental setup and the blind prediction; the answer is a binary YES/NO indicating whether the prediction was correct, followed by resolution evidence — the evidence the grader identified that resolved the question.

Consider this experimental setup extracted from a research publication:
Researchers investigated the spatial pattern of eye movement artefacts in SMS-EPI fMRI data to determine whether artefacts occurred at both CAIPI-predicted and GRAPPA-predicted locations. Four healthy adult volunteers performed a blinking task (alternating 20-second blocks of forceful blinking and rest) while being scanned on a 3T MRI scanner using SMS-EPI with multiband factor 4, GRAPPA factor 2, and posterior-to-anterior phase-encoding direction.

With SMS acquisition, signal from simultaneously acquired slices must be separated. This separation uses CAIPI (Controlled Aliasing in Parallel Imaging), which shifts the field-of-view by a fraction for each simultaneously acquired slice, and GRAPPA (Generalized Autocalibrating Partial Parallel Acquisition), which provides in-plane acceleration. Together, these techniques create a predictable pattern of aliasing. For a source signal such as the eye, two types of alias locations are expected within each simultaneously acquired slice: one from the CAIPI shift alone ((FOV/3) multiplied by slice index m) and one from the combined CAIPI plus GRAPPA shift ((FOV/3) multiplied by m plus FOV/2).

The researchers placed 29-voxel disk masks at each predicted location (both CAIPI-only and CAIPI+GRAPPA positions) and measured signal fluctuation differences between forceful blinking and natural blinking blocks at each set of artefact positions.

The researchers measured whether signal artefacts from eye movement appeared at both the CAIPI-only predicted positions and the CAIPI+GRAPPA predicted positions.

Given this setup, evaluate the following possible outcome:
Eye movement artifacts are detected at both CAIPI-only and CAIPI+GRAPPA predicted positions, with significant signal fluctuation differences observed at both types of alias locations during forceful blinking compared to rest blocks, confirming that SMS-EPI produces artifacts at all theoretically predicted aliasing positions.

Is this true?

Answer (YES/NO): YES